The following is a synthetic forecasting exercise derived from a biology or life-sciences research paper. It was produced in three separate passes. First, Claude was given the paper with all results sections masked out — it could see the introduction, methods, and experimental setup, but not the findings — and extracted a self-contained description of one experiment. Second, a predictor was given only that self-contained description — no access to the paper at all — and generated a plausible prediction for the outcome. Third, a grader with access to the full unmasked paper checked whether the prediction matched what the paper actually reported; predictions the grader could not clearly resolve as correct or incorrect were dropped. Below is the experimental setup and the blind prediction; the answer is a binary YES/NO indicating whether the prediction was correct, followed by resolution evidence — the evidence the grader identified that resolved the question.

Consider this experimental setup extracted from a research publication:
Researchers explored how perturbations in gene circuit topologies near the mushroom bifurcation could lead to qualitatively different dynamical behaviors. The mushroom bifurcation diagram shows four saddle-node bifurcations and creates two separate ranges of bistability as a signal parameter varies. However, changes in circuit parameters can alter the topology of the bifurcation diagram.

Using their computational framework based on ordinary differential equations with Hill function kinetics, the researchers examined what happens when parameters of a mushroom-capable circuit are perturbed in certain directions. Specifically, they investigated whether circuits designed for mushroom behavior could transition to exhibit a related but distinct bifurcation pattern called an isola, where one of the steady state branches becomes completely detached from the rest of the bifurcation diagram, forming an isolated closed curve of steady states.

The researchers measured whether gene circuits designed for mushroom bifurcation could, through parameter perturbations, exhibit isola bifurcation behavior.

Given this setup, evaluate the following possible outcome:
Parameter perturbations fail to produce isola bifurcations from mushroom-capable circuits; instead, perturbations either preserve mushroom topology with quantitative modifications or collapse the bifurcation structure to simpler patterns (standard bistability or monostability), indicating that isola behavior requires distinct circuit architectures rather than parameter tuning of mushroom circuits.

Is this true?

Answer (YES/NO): NO